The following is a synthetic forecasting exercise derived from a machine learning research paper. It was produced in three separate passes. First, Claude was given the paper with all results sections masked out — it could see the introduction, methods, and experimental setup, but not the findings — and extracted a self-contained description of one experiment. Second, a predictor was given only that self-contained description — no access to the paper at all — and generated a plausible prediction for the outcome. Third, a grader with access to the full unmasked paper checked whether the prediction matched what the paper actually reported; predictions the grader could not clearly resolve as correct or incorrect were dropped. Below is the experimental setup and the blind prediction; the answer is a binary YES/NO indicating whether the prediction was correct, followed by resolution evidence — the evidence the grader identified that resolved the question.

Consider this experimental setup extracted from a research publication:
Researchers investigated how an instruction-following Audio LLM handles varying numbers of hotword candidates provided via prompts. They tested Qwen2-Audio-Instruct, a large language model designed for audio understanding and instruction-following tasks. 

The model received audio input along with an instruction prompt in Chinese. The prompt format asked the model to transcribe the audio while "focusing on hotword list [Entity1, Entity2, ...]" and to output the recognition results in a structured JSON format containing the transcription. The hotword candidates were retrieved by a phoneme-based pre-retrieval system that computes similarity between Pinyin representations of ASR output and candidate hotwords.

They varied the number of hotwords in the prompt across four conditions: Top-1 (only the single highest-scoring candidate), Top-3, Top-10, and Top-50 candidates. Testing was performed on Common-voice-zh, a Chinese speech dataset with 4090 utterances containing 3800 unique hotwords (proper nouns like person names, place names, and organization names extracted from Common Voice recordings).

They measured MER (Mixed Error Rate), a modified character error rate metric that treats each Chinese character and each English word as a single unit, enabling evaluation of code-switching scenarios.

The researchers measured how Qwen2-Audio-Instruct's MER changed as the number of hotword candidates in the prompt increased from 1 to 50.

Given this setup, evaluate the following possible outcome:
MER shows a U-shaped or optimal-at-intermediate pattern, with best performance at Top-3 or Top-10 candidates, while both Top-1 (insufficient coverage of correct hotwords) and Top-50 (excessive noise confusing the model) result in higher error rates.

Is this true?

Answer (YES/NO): NO